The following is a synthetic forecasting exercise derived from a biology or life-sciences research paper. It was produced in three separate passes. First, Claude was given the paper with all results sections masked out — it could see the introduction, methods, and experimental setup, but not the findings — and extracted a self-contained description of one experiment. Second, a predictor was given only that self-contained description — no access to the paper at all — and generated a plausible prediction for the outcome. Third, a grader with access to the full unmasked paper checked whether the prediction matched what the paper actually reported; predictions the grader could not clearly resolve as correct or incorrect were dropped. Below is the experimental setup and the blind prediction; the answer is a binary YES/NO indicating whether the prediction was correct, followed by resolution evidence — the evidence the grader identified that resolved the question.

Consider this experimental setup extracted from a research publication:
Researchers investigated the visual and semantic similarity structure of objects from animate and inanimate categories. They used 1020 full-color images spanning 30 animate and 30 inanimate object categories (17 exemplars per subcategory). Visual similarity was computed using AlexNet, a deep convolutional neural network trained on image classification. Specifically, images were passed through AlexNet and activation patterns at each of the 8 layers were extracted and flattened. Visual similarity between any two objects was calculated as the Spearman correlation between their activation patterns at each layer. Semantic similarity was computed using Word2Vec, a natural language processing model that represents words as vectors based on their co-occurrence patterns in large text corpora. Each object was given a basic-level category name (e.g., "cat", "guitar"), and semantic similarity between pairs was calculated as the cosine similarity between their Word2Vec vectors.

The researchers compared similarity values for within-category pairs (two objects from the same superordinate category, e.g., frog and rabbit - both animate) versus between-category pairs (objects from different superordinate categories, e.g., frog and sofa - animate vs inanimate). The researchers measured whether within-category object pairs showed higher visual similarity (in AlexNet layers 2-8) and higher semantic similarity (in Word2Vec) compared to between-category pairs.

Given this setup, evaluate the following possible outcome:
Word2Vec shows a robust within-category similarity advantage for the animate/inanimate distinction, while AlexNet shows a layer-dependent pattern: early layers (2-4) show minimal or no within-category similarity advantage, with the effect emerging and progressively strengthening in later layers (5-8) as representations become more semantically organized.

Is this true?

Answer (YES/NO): NO